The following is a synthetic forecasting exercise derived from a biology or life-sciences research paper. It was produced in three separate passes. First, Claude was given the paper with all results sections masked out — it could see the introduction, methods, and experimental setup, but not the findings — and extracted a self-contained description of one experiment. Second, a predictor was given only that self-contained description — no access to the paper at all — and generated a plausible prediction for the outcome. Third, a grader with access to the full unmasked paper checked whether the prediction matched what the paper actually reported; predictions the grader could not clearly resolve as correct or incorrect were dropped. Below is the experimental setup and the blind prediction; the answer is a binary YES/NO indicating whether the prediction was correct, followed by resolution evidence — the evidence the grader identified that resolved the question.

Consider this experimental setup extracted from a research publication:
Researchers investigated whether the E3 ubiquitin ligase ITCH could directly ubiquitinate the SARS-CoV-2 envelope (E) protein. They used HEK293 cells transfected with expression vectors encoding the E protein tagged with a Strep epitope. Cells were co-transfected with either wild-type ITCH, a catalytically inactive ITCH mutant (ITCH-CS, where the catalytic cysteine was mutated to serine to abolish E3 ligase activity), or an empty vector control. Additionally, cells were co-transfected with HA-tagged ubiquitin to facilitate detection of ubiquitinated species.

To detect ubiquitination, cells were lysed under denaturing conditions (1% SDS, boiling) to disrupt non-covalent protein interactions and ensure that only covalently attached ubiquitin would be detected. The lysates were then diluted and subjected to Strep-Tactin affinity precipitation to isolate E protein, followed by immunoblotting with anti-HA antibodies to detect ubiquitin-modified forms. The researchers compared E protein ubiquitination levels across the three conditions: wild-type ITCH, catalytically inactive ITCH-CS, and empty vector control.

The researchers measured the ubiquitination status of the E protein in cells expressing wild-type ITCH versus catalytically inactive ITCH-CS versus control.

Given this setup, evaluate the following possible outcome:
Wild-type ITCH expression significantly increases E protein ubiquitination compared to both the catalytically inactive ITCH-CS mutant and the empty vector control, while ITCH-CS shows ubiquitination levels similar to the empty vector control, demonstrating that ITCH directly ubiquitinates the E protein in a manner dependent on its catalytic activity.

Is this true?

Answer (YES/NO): YES